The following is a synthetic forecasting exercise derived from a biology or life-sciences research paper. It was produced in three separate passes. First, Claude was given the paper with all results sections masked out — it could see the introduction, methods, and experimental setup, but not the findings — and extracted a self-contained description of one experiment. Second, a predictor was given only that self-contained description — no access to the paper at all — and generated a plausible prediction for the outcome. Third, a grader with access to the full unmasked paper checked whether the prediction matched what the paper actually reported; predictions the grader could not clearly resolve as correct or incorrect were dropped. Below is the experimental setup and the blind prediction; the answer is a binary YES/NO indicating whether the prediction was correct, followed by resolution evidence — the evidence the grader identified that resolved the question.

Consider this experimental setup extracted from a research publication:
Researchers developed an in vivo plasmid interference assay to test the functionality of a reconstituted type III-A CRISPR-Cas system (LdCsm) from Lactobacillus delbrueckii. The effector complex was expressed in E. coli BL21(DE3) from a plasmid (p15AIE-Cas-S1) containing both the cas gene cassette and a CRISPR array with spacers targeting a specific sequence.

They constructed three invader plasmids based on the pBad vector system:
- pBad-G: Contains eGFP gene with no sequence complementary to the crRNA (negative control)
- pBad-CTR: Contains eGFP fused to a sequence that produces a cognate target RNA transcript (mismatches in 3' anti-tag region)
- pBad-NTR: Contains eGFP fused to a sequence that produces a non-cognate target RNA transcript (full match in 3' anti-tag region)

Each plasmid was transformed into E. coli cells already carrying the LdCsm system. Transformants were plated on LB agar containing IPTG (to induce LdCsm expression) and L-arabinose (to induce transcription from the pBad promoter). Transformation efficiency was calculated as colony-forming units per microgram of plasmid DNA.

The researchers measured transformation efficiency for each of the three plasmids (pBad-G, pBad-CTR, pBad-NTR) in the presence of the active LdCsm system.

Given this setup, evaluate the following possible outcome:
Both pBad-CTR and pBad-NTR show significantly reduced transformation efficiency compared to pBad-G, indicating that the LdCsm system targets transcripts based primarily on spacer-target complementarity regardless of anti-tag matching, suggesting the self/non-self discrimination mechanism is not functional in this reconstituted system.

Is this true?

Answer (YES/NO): NO